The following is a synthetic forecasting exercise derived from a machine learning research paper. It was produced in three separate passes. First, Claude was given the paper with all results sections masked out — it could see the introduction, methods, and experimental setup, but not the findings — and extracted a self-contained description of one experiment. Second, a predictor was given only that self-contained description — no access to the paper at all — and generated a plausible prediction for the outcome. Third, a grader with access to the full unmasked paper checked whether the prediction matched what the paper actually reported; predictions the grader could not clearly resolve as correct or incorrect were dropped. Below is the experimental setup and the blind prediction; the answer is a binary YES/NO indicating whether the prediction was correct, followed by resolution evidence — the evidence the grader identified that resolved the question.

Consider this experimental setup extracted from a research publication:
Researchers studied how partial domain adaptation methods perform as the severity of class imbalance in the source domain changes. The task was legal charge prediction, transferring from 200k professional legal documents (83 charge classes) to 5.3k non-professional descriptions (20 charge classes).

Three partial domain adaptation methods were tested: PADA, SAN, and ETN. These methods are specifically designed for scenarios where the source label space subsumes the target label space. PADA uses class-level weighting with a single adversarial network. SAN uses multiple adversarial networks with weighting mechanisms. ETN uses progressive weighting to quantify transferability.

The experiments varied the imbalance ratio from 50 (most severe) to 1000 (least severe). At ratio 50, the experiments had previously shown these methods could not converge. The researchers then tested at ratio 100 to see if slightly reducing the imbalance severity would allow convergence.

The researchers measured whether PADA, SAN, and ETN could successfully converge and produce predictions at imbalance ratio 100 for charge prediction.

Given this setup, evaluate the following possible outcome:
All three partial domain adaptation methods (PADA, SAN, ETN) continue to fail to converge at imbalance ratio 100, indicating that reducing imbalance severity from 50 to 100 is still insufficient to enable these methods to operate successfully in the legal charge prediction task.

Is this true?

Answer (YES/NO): NO